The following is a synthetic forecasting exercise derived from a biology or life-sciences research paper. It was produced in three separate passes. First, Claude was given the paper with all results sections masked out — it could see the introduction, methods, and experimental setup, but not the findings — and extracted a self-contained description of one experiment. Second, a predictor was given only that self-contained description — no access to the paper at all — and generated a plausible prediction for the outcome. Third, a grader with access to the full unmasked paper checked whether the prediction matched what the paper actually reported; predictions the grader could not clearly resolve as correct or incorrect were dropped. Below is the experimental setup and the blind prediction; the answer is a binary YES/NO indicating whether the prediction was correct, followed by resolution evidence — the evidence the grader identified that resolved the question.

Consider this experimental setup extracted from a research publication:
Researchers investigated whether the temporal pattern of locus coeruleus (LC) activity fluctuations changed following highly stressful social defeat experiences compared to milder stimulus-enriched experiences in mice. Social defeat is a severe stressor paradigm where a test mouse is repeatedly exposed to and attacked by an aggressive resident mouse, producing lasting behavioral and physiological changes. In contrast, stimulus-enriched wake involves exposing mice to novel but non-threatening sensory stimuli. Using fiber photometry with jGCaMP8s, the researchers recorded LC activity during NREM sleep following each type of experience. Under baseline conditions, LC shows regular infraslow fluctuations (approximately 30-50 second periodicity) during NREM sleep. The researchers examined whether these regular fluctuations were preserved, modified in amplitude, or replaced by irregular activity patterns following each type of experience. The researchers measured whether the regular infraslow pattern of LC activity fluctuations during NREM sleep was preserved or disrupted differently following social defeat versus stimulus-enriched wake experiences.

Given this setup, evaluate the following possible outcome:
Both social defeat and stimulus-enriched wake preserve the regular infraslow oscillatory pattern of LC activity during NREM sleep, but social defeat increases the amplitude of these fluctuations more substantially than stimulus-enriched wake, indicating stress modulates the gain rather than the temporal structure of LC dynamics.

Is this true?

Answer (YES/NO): NO